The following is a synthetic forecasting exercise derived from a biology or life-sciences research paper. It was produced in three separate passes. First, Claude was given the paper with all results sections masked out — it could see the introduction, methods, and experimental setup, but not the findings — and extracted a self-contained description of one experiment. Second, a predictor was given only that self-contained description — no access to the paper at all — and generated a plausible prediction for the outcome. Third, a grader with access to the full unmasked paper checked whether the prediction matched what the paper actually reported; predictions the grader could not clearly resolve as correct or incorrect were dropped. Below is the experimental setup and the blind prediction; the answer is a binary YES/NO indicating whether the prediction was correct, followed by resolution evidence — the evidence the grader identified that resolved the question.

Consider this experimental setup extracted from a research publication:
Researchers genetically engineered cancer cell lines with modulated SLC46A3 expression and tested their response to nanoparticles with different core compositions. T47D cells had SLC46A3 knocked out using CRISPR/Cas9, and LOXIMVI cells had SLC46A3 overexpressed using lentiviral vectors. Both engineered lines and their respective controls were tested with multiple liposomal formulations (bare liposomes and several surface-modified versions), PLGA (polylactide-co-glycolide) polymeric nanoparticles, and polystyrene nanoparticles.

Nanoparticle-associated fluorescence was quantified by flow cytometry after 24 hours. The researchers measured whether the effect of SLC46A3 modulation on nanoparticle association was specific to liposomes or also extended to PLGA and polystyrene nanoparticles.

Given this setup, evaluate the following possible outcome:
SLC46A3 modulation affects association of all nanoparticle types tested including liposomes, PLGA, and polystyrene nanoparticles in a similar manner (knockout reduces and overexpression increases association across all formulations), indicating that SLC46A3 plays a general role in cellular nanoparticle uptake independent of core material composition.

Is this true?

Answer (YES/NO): NO